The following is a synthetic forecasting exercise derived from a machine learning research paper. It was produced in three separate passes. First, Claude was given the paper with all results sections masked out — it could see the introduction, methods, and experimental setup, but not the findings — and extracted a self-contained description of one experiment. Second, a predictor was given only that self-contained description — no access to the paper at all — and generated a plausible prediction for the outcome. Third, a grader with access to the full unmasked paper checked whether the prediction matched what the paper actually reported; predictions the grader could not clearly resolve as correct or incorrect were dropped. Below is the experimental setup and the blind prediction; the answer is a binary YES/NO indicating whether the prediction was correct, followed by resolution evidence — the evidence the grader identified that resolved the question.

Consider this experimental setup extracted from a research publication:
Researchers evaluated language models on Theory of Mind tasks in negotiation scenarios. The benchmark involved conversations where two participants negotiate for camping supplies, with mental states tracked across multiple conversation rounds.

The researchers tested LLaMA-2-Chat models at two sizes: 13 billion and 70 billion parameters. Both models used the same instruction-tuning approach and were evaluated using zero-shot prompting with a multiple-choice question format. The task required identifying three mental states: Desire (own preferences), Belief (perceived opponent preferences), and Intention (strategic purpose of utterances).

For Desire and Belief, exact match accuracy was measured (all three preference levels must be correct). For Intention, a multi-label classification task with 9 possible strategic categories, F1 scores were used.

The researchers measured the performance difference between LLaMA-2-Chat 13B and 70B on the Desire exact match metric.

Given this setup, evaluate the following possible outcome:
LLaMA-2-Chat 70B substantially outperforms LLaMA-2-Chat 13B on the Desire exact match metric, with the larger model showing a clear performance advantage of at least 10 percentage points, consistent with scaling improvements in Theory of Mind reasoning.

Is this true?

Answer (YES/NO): NO